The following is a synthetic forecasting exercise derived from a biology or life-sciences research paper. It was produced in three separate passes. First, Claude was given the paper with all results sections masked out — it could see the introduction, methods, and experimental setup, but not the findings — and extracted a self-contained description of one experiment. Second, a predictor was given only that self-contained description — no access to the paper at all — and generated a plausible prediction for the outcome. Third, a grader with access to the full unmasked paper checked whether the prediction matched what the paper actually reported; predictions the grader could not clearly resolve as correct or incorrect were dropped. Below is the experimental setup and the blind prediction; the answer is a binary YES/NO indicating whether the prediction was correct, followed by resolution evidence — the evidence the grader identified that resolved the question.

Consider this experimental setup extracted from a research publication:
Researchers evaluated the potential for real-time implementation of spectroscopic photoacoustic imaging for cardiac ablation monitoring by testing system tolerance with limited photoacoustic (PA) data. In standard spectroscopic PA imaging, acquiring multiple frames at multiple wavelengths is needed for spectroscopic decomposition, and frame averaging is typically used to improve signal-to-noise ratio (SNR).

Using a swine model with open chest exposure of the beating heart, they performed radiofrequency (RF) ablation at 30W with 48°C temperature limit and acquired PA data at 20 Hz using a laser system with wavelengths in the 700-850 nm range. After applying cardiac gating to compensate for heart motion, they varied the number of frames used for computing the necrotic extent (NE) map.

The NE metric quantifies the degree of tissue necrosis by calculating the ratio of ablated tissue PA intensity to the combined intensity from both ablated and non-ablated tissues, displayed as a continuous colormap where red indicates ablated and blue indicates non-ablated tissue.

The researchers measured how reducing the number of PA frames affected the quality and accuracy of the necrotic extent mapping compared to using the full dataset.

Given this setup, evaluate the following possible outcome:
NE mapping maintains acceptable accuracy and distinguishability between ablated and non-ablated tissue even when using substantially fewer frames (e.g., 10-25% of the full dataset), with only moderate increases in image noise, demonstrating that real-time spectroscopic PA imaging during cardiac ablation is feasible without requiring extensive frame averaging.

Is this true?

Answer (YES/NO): NO